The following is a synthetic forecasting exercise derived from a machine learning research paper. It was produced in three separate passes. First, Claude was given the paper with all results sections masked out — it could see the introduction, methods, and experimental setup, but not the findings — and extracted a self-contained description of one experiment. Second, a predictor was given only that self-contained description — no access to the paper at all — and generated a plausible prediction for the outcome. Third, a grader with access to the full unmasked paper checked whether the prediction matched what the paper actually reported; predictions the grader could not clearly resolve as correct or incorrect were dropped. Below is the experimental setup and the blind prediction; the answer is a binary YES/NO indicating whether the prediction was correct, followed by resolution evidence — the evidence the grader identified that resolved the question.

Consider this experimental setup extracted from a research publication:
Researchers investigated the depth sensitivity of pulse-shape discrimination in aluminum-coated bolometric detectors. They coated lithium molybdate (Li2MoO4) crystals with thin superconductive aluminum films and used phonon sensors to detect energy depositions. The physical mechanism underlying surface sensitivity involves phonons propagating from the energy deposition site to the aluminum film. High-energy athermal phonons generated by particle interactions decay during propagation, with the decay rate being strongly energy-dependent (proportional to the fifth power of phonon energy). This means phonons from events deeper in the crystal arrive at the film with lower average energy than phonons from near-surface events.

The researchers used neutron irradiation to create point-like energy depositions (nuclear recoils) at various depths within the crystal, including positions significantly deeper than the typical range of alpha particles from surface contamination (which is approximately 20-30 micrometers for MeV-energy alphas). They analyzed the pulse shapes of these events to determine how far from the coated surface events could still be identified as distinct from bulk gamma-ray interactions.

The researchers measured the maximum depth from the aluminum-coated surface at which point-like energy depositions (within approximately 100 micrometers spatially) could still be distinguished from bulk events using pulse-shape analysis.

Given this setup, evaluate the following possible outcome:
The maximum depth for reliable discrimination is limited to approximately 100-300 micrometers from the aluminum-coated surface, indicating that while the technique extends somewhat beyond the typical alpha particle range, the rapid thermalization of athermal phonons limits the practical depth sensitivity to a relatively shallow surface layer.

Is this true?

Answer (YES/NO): NO